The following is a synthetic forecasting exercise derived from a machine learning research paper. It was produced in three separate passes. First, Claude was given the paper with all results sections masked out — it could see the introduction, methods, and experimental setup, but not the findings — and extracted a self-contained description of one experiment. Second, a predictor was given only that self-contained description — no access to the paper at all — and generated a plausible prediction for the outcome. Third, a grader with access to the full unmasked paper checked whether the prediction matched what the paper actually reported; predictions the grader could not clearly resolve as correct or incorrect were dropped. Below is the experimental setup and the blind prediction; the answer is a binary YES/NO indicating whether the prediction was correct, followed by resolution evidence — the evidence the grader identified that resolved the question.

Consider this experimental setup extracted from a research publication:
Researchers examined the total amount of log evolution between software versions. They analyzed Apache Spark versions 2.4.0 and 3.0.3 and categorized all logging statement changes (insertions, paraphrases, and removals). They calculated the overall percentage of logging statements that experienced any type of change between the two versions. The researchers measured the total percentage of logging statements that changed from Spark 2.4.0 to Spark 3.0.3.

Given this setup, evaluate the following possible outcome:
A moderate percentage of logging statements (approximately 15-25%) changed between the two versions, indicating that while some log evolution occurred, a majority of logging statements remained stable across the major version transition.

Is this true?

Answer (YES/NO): YES